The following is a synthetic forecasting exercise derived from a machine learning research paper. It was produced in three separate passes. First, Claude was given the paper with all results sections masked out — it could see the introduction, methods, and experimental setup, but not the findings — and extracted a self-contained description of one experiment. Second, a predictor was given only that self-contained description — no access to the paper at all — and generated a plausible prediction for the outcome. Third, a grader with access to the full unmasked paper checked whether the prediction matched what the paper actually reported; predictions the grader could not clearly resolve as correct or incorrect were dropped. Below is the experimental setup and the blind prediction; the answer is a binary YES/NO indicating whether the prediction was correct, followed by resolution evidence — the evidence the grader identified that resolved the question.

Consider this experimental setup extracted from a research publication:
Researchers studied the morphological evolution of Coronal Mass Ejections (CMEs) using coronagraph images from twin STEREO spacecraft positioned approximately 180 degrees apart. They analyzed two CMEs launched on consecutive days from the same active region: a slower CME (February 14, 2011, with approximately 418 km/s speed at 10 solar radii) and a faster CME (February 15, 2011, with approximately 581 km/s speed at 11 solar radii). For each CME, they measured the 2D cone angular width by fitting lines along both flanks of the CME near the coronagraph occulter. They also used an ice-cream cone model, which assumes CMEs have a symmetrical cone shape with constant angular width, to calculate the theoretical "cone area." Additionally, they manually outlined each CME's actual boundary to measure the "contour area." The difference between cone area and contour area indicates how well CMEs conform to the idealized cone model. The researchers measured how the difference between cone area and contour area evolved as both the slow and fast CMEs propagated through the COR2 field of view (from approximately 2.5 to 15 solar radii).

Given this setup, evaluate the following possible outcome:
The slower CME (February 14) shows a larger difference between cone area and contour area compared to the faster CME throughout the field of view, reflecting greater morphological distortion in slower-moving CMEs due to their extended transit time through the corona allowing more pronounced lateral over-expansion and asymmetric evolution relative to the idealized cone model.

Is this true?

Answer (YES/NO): NO